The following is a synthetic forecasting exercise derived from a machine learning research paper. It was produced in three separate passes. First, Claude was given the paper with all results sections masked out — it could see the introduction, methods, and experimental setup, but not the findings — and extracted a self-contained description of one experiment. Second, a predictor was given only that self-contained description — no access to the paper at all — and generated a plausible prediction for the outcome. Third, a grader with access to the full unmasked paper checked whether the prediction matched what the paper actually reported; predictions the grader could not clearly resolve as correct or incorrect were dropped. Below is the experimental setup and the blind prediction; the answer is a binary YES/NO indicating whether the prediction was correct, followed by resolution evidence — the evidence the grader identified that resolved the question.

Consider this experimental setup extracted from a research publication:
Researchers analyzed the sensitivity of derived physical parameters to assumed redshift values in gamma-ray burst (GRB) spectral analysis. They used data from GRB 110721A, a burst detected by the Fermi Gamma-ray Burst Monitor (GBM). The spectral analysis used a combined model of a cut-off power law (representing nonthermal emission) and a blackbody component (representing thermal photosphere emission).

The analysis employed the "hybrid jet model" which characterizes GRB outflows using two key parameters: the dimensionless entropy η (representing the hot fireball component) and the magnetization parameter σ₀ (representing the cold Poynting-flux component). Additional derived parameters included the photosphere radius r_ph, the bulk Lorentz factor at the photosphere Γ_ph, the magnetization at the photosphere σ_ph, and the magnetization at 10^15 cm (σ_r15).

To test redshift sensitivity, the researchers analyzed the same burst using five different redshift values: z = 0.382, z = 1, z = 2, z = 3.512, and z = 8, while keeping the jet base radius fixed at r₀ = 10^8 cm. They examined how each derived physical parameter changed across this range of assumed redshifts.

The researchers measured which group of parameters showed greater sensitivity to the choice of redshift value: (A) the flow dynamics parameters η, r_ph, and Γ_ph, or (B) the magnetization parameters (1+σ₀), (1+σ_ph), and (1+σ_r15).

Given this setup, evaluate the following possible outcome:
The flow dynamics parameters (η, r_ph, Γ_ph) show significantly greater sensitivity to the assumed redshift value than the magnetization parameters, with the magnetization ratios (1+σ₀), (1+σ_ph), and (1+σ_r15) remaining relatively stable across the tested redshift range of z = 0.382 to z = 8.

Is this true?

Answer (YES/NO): YES